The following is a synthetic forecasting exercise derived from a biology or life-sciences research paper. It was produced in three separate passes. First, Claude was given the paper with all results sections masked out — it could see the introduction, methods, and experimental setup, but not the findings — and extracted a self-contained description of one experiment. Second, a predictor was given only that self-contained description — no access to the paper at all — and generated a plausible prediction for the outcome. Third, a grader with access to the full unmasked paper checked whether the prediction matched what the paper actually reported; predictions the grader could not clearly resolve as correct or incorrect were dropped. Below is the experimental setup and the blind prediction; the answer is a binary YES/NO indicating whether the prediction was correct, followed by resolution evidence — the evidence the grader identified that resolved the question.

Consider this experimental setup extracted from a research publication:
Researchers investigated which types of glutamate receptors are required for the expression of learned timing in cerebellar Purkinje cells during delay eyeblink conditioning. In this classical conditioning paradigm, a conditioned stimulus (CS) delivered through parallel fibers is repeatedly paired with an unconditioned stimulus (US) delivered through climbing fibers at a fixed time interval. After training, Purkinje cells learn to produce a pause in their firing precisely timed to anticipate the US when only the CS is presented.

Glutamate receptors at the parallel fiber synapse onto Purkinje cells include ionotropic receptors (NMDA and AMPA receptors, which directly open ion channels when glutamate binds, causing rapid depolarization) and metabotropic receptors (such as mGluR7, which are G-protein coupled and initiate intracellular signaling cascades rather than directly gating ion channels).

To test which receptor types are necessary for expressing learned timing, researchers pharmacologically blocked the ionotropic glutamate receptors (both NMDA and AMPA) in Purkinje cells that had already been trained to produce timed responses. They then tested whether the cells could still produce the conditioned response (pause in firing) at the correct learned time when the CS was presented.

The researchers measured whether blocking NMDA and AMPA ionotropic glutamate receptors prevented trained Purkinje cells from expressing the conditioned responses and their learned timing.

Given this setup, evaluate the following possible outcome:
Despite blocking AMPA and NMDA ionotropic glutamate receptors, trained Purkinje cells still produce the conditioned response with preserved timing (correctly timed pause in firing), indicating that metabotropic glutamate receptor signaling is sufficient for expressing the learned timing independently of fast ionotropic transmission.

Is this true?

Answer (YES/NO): YES